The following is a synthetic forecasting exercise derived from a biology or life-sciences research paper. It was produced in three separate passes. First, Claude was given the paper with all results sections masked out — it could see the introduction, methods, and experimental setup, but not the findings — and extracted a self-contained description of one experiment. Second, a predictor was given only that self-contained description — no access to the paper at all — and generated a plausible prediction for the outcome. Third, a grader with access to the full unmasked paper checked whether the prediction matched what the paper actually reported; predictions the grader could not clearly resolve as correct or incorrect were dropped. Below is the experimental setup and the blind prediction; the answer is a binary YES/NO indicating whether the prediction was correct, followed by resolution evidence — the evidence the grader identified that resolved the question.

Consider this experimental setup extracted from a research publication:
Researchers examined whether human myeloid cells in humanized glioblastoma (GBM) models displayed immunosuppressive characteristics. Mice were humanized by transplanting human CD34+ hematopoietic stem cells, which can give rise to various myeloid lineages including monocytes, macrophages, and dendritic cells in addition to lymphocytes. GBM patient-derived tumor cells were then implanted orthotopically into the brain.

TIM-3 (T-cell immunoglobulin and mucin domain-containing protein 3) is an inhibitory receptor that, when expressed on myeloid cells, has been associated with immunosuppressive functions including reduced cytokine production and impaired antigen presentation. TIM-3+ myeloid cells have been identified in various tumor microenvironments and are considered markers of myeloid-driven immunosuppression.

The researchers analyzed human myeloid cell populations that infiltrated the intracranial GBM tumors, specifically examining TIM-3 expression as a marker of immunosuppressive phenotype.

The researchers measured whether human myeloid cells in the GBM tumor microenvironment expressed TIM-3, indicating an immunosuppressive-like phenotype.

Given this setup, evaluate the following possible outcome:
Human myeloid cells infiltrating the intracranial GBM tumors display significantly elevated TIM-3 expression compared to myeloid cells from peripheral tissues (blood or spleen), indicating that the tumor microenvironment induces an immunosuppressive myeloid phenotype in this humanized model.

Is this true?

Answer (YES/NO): NO